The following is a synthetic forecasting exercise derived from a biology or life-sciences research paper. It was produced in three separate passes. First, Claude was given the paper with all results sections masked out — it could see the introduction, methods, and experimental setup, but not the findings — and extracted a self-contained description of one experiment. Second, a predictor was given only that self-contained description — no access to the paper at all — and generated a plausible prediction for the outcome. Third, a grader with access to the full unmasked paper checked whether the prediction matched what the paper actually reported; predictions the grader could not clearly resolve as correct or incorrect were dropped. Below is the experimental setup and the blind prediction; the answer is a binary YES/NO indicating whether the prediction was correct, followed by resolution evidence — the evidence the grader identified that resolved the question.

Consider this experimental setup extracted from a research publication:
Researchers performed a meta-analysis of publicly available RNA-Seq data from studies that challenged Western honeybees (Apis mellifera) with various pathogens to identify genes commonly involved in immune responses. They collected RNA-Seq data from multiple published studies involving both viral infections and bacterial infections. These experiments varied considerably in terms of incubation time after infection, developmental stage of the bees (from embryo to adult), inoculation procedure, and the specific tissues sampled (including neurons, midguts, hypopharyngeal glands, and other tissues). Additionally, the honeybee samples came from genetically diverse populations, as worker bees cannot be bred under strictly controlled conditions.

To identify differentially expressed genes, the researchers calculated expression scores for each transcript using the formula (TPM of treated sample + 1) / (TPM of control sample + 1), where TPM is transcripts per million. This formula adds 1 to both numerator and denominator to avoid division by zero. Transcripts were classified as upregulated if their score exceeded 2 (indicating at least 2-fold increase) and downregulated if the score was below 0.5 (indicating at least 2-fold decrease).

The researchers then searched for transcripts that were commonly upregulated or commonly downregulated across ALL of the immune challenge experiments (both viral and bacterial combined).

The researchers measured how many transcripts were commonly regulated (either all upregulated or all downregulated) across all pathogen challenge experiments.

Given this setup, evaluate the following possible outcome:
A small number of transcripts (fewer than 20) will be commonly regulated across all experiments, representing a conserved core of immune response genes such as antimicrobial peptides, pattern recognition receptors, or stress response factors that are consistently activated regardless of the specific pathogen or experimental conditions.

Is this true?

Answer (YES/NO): NO